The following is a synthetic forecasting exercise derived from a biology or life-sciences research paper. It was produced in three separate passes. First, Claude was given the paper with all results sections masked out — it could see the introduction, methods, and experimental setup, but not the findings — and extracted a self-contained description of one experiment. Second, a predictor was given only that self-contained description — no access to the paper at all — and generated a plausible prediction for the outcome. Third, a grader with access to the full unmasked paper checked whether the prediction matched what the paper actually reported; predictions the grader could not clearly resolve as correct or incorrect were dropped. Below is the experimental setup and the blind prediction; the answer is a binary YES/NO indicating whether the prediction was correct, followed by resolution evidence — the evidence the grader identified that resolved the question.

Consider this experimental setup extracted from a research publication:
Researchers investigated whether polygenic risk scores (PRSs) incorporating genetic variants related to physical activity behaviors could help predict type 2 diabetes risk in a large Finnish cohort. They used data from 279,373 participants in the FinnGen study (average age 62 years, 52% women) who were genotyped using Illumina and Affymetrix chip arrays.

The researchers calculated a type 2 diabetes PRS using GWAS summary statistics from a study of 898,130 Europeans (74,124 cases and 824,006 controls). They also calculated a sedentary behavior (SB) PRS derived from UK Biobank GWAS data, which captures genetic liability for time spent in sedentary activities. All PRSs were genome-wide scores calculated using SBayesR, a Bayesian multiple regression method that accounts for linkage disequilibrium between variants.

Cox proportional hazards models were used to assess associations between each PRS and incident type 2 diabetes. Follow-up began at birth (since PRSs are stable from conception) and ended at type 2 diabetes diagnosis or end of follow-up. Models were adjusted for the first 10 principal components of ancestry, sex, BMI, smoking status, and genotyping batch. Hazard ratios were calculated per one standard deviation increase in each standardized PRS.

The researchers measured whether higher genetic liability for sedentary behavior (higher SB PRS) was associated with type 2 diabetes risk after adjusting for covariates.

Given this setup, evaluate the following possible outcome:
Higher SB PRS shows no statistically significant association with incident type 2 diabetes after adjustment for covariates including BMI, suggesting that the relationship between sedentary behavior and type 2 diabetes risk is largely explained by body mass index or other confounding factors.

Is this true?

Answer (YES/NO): NO